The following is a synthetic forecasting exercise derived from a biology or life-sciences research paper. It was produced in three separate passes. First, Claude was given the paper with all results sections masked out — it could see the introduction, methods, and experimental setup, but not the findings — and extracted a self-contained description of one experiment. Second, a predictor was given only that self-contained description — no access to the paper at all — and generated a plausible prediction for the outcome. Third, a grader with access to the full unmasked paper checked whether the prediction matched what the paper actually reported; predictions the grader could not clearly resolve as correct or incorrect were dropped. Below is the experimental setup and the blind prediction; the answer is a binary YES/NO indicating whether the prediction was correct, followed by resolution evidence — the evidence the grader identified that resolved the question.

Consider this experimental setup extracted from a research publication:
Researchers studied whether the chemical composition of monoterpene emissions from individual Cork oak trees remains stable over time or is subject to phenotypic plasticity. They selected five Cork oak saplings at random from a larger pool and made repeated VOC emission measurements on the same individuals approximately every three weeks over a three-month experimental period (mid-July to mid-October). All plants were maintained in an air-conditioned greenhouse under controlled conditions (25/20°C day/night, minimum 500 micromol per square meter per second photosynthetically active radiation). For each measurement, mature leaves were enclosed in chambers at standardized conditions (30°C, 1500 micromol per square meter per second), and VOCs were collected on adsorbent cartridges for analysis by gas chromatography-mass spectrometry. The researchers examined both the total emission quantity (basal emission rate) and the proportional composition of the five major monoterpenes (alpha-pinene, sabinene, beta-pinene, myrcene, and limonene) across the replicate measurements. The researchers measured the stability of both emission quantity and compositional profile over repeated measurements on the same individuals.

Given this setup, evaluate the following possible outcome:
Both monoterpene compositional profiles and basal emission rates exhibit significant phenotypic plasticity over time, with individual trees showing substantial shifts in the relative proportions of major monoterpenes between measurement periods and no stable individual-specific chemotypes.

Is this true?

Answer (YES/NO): NO